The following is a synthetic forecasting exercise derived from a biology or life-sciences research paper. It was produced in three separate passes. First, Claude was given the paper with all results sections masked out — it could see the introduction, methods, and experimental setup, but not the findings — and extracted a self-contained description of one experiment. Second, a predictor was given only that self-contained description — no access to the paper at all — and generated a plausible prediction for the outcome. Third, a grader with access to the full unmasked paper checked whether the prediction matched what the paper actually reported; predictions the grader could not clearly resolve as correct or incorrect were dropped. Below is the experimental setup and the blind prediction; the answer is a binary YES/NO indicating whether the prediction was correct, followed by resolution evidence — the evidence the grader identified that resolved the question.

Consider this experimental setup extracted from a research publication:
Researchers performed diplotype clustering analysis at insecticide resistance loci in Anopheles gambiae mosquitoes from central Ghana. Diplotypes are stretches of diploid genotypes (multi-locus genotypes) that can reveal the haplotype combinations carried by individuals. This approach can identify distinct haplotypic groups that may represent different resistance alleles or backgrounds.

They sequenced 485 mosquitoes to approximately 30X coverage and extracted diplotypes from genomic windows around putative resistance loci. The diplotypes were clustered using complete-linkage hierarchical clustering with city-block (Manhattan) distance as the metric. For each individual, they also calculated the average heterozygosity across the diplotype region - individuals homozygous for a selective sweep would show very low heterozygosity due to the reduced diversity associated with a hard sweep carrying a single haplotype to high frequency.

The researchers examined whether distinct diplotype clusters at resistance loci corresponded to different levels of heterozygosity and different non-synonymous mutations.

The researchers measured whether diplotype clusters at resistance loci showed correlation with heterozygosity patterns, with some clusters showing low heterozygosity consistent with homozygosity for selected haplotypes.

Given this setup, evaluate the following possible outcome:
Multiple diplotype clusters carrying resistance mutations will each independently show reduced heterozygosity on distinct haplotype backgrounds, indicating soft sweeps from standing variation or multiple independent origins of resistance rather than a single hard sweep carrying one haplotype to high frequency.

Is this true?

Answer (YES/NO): YES